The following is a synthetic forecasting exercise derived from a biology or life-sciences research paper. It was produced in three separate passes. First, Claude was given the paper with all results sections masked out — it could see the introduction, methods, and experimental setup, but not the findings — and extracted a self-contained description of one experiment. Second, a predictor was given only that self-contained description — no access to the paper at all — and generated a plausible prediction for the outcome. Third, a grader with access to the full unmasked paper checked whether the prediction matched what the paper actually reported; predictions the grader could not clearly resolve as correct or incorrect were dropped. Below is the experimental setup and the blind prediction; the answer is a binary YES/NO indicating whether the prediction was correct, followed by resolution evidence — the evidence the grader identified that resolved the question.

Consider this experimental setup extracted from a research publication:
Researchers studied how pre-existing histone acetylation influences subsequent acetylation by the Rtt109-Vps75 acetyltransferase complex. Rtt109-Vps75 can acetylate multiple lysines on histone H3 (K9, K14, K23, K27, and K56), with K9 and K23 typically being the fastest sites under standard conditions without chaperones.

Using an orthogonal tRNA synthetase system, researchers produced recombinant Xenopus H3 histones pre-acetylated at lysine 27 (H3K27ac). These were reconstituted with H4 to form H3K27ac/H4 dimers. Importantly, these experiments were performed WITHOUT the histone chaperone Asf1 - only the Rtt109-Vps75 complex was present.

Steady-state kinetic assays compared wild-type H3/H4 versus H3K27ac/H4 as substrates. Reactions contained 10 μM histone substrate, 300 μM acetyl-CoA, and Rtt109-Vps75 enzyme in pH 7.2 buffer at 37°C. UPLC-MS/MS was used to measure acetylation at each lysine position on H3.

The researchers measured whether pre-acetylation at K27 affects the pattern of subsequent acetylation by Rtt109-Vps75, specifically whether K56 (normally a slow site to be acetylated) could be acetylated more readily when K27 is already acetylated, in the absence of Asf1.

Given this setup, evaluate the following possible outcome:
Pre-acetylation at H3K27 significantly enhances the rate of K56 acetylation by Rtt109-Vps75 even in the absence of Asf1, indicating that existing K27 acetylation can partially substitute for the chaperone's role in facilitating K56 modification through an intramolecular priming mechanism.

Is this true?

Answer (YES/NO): YES